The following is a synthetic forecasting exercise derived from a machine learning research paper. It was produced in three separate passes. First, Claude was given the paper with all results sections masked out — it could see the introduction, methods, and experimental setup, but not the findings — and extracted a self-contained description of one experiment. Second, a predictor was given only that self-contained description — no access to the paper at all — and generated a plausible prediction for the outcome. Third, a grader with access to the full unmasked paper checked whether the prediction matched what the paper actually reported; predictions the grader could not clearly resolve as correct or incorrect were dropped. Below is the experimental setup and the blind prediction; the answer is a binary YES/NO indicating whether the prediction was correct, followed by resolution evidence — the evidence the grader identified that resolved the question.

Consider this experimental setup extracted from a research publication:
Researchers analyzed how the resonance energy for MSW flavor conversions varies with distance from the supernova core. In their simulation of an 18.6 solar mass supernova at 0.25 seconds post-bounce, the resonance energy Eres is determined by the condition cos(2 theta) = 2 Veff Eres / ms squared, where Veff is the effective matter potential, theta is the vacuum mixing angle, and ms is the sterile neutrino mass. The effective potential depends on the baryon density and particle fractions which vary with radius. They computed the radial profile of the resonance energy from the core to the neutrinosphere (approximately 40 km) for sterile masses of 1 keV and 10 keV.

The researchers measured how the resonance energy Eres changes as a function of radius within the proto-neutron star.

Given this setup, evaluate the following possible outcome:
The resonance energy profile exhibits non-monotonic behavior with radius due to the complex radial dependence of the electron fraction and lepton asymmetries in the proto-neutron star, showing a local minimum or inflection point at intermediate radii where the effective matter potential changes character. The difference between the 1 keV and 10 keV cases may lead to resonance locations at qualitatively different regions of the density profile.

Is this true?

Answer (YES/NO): NO